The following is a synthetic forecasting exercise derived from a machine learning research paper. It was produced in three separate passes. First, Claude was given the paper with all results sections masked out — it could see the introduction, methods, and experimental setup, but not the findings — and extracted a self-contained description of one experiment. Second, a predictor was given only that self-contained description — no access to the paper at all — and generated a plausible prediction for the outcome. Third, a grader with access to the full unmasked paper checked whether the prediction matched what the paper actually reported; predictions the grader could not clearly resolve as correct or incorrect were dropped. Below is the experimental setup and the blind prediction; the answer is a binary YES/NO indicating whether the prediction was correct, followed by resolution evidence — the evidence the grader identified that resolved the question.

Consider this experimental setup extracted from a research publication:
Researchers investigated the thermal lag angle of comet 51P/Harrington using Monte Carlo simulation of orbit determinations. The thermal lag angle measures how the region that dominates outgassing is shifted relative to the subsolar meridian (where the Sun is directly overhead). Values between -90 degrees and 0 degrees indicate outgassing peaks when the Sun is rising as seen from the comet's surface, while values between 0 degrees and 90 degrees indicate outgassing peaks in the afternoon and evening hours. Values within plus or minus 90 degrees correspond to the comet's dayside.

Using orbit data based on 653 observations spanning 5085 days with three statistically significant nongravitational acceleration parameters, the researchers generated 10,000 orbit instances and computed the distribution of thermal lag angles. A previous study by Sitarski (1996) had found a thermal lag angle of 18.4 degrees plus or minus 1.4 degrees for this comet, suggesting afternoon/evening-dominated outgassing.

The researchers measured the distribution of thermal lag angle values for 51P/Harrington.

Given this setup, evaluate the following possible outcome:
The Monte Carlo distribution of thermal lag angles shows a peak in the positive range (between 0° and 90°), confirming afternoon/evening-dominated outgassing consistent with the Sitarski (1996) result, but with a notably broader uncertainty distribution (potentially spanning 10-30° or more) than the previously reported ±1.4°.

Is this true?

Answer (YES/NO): NO